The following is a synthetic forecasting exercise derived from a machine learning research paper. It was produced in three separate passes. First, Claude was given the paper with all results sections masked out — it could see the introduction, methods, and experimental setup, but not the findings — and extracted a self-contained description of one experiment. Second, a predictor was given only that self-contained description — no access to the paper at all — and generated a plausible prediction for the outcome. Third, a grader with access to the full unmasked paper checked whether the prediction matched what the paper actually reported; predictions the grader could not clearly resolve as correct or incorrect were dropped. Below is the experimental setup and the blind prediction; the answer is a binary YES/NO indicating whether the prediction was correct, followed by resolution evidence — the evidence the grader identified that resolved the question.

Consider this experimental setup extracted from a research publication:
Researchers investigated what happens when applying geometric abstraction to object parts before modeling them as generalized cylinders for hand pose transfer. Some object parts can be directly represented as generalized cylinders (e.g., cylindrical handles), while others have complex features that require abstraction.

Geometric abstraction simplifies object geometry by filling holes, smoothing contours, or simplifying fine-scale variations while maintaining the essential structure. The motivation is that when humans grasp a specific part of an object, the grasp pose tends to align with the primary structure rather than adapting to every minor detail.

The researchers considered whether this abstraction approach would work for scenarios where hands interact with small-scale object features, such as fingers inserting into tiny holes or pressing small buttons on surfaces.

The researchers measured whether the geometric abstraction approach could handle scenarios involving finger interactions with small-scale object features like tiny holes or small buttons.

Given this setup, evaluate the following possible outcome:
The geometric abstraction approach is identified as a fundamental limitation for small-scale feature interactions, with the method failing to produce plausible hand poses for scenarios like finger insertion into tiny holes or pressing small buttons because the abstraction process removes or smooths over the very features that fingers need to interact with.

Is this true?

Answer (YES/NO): YES